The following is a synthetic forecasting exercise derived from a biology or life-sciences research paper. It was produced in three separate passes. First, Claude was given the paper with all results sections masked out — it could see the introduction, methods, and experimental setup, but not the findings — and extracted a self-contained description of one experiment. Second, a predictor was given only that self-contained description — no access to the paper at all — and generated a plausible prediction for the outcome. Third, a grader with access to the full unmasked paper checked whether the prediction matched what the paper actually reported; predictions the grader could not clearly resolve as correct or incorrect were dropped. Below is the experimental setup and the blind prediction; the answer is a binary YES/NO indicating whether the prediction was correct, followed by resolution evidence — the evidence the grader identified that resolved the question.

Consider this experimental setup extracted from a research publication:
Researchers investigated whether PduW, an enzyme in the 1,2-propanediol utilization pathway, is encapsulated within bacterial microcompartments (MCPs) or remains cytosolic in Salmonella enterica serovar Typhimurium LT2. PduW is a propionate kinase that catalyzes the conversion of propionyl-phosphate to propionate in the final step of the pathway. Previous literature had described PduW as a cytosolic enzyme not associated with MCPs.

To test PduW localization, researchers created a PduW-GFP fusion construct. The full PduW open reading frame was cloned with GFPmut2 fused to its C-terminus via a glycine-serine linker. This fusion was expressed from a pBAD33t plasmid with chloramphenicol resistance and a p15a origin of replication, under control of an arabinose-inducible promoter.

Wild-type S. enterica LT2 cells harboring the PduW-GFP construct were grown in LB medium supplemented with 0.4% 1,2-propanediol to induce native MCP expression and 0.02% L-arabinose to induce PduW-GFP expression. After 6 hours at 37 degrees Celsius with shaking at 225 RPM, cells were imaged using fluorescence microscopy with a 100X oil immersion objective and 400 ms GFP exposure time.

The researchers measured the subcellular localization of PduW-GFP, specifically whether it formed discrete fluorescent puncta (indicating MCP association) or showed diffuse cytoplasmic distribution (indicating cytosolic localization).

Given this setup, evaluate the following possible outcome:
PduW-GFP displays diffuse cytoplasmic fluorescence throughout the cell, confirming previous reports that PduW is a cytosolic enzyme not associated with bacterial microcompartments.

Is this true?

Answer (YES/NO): NO